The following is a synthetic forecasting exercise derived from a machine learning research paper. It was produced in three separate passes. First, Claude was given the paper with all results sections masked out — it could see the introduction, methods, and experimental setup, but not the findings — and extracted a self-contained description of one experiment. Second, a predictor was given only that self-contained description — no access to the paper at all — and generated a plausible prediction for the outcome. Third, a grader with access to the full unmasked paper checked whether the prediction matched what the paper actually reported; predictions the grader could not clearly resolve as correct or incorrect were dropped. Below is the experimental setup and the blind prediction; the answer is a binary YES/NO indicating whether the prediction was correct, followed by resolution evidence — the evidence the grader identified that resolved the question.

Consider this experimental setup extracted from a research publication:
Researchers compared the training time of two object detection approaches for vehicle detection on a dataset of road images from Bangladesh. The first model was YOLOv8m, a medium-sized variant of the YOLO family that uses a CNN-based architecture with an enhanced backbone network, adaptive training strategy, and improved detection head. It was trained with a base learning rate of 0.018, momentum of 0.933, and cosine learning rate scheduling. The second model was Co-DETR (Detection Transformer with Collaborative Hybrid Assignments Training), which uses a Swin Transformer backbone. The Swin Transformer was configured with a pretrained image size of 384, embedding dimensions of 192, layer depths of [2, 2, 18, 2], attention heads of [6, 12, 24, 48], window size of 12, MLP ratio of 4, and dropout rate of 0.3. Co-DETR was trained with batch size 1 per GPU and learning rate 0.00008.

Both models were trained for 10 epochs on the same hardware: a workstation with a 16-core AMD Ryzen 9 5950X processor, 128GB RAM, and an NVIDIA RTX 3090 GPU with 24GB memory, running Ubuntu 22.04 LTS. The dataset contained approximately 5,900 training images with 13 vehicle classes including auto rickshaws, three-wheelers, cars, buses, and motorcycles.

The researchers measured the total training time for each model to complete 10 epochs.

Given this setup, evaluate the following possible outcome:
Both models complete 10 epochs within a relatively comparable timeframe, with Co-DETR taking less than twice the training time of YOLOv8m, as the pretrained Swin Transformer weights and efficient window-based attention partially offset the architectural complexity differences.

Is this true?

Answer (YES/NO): NO